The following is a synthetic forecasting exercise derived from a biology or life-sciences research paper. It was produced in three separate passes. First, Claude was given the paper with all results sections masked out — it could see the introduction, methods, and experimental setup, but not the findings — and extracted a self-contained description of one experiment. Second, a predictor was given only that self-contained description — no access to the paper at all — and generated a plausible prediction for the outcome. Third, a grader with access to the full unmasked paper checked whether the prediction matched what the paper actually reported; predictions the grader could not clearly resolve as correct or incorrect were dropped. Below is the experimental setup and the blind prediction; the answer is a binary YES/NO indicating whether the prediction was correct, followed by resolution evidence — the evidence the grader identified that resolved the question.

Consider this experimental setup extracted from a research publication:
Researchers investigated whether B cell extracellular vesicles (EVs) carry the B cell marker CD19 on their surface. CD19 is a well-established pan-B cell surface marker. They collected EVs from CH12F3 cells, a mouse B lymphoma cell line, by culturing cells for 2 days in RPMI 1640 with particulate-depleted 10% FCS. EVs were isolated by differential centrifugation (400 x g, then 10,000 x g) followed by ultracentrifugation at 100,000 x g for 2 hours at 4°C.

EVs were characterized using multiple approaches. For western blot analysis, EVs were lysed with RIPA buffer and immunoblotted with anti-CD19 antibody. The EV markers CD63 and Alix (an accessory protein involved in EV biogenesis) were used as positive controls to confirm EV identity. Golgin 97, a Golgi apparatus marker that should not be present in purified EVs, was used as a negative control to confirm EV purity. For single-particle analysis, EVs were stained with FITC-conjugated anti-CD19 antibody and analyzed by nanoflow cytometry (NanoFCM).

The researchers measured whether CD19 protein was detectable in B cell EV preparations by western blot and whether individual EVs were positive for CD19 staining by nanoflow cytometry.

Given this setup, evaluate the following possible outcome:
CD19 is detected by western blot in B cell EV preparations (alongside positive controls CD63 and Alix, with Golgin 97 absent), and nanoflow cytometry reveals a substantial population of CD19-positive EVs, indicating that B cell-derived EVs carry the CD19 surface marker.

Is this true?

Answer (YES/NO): NO